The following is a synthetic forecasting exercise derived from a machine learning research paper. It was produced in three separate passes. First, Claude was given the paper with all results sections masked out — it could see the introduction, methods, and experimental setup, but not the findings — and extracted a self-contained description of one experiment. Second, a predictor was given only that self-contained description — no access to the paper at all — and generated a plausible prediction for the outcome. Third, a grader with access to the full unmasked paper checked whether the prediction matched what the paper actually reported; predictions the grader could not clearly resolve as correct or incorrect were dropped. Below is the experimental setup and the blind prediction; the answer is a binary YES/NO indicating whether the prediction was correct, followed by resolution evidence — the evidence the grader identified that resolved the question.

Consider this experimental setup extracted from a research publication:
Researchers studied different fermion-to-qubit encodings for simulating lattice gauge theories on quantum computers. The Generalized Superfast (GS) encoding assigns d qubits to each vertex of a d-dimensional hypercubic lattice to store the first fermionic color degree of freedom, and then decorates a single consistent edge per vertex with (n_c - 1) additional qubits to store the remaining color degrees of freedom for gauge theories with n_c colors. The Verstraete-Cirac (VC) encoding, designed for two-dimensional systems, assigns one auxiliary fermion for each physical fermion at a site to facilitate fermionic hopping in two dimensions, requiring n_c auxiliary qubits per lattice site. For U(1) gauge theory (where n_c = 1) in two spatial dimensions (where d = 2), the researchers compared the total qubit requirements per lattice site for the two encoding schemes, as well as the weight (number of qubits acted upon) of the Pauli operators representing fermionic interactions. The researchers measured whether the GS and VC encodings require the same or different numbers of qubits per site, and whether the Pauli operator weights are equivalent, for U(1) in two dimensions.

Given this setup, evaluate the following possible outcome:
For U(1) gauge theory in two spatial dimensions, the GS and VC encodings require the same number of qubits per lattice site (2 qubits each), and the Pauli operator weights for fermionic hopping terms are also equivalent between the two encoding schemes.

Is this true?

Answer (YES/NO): YES